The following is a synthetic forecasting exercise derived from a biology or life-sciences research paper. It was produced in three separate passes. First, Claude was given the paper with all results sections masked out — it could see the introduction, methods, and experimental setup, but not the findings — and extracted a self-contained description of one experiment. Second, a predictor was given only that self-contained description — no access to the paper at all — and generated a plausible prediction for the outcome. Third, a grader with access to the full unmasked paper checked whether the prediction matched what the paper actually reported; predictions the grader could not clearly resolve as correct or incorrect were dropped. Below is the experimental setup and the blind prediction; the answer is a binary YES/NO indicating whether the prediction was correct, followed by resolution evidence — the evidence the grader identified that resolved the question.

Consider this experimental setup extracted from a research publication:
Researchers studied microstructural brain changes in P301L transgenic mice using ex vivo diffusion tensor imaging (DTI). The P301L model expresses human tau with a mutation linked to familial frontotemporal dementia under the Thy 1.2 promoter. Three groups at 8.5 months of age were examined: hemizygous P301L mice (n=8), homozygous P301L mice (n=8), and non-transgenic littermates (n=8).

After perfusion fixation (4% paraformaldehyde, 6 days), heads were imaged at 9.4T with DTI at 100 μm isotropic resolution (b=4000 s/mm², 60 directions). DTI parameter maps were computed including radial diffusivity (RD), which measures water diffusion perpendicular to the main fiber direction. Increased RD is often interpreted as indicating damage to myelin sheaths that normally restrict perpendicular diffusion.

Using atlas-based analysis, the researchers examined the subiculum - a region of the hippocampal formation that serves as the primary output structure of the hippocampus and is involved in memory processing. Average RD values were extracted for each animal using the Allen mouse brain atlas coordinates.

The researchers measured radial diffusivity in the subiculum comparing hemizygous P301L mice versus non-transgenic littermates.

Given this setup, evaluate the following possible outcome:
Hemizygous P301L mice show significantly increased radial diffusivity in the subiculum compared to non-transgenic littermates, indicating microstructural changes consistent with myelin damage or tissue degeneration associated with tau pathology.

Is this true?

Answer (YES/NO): NO